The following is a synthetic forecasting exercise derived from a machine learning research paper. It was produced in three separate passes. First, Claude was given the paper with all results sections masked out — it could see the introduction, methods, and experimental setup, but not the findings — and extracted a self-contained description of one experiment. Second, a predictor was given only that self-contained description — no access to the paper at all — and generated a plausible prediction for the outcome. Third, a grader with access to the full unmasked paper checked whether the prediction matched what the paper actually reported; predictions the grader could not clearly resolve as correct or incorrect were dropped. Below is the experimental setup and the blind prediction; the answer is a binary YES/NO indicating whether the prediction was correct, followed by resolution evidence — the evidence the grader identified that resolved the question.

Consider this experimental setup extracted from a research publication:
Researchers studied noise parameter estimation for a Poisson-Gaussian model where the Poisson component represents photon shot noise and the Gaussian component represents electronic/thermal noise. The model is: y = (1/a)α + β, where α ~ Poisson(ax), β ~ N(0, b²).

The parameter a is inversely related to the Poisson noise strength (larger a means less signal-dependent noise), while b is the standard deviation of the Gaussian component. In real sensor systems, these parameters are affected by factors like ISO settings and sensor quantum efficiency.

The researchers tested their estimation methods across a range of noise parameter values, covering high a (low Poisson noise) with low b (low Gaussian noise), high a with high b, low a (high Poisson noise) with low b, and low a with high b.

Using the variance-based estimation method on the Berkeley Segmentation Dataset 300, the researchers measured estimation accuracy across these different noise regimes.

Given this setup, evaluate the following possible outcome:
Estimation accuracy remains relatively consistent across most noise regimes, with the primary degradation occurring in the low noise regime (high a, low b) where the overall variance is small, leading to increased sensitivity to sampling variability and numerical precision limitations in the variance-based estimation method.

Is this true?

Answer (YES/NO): NO